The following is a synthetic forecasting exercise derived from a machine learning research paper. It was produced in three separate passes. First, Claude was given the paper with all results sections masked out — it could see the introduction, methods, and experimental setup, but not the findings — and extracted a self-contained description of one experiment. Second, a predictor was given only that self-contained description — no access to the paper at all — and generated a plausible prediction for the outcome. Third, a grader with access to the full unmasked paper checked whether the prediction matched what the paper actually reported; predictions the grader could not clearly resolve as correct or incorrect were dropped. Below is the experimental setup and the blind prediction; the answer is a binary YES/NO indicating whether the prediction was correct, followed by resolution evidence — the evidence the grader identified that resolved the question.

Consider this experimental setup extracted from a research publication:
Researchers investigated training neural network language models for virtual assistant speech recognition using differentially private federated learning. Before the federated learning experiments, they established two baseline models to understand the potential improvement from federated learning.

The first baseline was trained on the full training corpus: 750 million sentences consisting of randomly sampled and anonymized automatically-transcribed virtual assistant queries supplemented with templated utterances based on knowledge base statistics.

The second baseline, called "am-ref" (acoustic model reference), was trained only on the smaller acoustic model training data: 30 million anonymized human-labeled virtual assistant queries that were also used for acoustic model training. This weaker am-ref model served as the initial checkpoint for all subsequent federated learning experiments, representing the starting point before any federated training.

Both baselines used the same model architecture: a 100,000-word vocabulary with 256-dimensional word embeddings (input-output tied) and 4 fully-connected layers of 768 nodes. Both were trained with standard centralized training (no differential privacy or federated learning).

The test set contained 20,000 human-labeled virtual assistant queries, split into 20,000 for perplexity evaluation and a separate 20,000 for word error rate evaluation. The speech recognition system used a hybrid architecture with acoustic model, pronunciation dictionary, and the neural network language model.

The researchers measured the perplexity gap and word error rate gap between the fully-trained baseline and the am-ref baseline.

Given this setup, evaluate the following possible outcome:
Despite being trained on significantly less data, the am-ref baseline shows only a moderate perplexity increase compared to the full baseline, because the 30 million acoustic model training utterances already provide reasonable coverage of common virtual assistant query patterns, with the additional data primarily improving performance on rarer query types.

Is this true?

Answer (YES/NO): YES